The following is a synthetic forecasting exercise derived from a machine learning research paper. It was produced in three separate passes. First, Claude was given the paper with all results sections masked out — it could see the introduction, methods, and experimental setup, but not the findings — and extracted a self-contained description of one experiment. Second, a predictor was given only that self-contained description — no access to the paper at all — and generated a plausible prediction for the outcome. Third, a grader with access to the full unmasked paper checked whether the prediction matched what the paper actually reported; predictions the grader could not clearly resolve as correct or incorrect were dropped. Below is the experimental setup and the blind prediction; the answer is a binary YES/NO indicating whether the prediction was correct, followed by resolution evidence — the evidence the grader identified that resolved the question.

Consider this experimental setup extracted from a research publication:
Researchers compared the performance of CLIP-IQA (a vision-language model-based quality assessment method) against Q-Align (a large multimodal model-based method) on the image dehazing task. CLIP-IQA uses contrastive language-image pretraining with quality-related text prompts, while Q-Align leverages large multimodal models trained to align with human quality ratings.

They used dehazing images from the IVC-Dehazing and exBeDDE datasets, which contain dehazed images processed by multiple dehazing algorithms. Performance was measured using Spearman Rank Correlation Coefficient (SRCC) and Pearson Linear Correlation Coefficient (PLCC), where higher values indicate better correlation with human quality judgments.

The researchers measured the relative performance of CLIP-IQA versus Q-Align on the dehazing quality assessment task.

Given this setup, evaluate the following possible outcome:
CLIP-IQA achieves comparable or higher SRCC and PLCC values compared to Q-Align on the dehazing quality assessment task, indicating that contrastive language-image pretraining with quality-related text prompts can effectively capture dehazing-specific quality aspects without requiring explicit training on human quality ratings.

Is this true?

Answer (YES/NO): NO